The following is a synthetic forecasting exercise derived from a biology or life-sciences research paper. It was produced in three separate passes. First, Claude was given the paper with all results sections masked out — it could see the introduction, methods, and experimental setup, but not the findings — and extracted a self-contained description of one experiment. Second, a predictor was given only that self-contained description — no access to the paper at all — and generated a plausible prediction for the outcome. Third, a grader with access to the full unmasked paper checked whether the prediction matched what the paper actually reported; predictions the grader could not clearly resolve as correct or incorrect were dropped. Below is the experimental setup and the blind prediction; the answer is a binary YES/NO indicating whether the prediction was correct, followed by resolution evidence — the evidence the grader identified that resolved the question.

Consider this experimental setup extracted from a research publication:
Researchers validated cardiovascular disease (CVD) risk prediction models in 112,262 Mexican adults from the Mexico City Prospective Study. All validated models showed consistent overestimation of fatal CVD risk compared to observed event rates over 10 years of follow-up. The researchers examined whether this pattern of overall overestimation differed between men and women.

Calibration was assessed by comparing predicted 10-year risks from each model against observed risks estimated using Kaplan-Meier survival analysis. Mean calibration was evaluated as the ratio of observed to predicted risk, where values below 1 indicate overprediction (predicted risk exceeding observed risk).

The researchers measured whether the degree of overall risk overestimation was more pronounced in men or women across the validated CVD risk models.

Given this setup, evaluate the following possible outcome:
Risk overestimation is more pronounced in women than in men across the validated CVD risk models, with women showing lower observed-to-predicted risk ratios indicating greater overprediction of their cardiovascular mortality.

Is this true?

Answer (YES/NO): YES